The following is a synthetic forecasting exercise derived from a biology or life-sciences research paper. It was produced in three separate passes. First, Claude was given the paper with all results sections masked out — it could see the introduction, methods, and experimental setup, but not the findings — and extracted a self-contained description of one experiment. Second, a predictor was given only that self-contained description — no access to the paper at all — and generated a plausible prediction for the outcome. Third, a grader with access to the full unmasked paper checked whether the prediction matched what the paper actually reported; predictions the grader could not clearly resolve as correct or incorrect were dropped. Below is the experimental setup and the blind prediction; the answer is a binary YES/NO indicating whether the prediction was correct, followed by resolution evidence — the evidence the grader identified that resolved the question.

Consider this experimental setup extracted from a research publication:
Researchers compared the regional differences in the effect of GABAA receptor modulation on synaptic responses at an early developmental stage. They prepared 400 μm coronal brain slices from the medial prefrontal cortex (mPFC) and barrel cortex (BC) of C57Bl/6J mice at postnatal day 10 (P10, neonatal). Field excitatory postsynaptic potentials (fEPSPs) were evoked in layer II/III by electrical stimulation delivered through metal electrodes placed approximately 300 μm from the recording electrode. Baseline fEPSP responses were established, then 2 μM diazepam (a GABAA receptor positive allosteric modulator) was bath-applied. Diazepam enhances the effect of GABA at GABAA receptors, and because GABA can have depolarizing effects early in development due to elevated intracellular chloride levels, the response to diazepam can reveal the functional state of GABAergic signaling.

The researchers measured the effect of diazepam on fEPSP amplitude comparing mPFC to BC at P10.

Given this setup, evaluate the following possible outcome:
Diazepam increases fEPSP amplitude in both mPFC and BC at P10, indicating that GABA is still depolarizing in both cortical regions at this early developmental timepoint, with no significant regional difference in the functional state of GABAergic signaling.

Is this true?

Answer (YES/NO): NO